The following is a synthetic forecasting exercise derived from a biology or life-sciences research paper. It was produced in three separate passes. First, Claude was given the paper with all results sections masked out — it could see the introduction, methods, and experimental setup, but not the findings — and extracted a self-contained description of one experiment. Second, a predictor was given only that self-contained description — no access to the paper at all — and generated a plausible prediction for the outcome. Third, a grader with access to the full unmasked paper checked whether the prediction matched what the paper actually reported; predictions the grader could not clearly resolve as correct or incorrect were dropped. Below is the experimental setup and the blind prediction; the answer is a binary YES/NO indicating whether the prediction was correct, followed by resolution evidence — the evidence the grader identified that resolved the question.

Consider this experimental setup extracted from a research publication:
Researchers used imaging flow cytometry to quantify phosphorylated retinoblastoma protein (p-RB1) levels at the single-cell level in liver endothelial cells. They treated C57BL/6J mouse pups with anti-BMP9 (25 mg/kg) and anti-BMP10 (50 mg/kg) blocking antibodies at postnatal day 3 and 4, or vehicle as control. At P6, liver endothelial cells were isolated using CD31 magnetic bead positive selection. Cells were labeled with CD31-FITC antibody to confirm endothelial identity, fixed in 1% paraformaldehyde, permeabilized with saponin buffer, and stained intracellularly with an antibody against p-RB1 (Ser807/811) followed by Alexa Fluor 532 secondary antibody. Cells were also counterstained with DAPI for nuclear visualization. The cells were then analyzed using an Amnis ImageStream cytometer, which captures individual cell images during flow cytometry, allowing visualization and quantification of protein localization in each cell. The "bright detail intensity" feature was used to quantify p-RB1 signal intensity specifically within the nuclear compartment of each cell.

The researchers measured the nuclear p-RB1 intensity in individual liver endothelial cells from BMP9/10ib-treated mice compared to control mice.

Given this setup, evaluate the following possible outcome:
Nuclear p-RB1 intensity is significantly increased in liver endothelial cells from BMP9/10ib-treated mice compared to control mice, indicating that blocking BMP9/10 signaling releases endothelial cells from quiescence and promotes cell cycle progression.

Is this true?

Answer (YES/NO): YES